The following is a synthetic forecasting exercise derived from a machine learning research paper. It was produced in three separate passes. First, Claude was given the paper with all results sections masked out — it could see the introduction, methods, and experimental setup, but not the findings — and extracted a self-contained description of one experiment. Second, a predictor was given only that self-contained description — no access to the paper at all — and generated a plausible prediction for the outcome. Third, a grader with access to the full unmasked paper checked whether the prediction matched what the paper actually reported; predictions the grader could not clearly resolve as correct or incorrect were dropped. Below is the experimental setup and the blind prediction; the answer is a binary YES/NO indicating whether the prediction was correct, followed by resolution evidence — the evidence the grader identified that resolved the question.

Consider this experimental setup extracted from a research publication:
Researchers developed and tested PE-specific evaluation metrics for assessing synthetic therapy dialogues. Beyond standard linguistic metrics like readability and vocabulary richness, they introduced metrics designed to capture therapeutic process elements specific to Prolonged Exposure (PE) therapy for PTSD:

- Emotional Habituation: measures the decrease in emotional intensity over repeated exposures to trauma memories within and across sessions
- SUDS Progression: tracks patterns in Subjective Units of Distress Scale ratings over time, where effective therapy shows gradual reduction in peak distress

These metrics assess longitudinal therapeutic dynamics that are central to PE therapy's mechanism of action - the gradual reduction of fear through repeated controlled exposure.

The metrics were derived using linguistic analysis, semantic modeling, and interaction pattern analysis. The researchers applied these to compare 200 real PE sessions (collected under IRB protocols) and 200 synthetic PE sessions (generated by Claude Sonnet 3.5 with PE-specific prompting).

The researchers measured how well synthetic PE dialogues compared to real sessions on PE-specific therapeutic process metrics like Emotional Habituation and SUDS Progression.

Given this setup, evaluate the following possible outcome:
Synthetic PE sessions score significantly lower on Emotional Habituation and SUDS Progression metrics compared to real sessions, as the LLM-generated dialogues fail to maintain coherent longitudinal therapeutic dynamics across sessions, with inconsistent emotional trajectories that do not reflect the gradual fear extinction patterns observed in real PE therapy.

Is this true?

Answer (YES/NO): NO